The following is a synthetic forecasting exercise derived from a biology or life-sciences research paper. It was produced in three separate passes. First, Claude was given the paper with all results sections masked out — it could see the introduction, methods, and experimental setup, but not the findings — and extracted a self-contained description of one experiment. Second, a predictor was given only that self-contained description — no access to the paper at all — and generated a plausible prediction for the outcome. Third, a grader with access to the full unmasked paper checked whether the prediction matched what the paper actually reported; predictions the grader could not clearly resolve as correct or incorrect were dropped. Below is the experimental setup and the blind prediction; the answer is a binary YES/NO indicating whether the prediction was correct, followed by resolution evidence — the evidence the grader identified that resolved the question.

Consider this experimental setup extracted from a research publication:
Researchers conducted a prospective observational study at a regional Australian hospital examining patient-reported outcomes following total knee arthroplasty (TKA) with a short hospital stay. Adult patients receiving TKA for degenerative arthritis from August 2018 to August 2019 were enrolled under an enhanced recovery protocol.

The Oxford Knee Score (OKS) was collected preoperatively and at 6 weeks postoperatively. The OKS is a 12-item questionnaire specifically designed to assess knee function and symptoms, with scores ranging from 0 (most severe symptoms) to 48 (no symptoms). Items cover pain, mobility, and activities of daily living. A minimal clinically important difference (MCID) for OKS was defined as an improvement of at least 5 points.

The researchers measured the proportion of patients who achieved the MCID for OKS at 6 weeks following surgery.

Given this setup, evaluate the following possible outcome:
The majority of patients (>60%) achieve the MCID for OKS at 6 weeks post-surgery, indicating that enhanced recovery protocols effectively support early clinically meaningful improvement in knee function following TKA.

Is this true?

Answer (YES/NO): YES